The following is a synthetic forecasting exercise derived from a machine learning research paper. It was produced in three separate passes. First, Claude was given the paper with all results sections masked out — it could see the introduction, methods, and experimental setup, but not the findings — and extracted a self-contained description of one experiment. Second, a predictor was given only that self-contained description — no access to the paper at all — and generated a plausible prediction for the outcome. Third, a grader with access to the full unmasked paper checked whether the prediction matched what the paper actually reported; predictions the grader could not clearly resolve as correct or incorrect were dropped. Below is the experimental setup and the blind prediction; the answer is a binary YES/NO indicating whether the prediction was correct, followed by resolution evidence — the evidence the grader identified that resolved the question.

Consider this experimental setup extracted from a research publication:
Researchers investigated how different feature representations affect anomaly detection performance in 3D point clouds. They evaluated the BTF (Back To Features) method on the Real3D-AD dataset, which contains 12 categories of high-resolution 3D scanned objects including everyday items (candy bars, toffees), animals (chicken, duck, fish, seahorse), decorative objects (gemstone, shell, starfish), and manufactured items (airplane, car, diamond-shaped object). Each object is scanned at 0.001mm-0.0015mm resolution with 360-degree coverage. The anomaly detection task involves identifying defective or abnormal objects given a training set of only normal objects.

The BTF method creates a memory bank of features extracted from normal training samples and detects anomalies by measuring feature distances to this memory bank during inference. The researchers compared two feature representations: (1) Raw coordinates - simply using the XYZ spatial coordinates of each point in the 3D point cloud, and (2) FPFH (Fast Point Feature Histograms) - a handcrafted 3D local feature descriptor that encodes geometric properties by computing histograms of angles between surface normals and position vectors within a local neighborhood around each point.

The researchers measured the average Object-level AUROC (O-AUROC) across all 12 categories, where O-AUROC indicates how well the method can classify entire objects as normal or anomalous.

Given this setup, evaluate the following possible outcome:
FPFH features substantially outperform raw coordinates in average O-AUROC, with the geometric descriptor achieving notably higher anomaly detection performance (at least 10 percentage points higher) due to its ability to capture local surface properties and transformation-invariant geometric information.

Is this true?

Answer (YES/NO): NO